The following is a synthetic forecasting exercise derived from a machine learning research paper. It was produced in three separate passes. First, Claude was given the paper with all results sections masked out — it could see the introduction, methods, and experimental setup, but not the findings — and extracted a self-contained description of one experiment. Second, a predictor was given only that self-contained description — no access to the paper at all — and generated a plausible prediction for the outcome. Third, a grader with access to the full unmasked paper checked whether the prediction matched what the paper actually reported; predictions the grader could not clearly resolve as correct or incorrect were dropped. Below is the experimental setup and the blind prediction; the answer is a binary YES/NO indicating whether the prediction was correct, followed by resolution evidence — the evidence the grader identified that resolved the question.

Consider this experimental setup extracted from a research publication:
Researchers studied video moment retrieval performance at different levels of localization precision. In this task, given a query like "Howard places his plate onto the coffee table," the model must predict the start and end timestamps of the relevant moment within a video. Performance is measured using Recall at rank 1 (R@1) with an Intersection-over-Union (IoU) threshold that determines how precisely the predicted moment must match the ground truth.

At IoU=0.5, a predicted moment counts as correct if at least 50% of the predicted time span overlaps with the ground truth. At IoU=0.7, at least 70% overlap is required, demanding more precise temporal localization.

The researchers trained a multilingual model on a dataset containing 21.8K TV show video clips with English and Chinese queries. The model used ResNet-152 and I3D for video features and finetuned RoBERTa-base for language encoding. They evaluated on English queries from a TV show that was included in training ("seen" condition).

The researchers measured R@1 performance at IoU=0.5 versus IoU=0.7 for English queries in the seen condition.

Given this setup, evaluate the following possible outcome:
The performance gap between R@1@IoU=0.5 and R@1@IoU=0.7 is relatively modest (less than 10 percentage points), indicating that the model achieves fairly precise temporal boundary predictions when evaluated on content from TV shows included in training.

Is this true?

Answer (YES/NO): YES